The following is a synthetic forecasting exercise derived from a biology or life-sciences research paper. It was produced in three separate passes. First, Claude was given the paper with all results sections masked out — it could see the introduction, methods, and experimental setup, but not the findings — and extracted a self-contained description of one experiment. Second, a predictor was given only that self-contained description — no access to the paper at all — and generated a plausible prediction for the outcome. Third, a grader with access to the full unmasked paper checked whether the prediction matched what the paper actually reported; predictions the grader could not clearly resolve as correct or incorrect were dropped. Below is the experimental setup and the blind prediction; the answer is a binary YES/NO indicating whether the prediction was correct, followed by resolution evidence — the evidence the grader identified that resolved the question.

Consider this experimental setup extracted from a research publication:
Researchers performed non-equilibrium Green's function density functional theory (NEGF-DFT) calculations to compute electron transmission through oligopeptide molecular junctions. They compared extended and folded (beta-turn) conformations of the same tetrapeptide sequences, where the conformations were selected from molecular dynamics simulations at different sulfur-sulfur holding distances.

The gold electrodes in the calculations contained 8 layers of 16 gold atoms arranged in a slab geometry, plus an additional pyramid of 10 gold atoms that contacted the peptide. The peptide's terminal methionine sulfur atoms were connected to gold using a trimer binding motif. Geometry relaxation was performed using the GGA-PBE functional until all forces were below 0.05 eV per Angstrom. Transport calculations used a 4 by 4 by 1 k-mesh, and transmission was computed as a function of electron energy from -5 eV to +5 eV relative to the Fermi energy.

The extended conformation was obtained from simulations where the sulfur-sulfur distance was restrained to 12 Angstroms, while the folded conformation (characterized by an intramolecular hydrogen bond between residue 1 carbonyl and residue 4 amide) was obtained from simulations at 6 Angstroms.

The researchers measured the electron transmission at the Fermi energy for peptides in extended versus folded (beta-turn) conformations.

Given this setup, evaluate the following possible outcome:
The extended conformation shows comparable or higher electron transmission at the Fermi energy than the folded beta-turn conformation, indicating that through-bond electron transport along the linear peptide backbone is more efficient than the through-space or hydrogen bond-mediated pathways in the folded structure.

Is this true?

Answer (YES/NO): NO